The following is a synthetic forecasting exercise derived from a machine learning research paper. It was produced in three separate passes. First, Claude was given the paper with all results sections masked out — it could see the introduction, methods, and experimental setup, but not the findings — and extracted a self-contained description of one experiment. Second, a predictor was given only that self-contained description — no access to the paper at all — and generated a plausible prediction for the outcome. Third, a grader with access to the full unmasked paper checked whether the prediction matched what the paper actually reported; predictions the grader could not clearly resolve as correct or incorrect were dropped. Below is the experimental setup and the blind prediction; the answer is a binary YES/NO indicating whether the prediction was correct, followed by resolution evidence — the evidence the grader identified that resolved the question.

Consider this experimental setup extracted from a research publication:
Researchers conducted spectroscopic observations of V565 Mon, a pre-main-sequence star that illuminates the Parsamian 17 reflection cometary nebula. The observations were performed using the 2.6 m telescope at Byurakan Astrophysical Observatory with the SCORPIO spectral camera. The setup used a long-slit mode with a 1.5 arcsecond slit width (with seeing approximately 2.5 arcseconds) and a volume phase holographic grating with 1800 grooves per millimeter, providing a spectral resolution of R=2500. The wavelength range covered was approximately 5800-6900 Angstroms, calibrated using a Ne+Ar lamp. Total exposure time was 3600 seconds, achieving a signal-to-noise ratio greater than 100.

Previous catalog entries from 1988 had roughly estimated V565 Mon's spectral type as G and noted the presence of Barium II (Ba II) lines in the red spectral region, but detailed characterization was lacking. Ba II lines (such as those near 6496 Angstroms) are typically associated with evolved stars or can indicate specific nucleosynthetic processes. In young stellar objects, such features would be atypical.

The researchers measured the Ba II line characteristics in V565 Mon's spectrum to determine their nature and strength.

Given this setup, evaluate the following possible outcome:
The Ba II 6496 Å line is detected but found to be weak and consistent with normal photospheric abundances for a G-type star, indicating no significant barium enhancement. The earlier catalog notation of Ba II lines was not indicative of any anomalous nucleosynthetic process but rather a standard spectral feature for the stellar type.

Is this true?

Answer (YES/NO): NO